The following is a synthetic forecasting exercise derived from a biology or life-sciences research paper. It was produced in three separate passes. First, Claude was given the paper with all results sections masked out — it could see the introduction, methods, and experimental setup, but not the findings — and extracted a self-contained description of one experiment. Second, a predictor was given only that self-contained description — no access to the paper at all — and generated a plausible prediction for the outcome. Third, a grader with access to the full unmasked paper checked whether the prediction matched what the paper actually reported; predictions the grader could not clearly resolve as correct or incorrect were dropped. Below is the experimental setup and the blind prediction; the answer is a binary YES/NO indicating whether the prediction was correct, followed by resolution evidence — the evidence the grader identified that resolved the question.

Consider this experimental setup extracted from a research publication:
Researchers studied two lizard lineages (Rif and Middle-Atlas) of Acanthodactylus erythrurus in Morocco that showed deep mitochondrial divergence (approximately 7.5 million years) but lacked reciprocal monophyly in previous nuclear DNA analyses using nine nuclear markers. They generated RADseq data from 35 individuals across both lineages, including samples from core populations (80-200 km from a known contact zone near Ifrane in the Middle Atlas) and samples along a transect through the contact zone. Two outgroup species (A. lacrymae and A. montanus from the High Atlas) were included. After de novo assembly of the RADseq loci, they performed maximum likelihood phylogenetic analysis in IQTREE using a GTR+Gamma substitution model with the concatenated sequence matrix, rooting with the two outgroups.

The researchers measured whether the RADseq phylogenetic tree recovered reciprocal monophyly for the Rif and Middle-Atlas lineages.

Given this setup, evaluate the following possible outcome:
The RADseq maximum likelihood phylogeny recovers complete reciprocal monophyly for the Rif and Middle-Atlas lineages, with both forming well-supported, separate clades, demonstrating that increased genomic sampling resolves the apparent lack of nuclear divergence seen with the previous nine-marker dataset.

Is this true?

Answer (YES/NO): YES